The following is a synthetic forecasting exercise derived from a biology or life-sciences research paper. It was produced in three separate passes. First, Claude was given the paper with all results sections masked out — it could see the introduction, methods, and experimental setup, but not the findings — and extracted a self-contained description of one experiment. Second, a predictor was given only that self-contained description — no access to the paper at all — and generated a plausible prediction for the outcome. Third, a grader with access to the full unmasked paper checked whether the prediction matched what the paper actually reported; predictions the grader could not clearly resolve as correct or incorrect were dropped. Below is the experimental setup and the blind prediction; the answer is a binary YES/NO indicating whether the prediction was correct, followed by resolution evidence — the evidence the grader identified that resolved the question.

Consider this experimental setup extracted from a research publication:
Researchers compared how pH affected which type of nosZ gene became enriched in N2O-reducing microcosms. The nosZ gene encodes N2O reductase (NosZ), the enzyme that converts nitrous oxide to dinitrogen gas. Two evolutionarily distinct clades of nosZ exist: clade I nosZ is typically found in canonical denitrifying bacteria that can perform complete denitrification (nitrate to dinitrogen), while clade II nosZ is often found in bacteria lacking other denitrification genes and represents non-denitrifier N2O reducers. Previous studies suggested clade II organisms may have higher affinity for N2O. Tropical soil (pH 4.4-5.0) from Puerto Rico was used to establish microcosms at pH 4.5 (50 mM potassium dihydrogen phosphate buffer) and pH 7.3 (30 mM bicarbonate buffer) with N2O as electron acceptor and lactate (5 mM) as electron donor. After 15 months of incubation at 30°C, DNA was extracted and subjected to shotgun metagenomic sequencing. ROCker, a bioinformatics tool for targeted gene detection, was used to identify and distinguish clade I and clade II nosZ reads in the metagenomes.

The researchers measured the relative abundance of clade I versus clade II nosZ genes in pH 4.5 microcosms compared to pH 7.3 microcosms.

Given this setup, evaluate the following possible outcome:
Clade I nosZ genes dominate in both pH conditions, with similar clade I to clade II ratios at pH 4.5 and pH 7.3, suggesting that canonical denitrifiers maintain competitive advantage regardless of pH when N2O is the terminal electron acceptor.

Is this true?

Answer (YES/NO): NO